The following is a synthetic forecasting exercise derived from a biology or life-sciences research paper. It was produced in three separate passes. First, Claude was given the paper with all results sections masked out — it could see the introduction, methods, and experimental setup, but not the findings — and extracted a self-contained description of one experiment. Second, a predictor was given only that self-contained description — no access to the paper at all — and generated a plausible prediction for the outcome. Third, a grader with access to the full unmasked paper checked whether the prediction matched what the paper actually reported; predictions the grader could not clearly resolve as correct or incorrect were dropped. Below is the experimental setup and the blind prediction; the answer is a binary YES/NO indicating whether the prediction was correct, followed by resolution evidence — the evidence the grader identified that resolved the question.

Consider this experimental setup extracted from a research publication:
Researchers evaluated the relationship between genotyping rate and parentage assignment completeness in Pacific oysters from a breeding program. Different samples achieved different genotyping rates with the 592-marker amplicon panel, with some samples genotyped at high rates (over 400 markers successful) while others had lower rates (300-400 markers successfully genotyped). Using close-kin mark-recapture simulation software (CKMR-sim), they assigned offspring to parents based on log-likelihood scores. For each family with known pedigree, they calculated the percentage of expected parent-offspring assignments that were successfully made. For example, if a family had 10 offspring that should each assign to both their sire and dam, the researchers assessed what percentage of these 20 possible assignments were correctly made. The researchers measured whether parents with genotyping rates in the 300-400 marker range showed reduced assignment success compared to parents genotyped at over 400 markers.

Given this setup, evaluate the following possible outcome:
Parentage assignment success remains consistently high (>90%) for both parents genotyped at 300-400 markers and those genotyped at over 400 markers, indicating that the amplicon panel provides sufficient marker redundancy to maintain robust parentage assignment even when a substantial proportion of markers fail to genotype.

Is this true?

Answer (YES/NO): NO